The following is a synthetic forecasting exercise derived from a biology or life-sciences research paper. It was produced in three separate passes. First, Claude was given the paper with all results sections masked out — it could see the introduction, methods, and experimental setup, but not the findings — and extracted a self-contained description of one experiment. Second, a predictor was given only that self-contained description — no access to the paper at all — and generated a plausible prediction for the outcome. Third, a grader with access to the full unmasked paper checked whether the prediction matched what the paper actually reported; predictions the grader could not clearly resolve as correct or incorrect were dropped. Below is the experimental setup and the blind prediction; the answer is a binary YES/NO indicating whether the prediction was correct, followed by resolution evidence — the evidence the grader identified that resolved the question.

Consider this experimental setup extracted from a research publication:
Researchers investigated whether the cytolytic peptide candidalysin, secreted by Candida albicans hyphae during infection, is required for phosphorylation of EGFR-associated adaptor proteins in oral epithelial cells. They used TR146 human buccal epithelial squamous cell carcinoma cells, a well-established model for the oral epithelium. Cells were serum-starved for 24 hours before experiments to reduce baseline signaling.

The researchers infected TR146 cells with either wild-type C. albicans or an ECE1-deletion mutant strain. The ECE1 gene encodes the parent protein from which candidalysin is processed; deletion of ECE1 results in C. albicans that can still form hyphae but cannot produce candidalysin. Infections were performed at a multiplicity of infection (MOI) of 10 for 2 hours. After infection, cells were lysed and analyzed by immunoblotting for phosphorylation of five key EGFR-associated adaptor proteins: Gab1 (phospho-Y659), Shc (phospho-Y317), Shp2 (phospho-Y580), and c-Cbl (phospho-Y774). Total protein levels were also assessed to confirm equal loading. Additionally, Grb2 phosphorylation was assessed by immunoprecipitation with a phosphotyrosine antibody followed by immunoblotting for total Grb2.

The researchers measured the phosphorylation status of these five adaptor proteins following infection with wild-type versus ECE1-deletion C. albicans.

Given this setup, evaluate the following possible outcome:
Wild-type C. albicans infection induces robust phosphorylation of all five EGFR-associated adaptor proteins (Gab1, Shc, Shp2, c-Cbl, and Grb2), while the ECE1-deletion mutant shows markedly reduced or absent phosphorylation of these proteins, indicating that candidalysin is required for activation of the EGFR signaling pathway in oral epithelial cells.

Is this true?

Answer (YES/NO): YES